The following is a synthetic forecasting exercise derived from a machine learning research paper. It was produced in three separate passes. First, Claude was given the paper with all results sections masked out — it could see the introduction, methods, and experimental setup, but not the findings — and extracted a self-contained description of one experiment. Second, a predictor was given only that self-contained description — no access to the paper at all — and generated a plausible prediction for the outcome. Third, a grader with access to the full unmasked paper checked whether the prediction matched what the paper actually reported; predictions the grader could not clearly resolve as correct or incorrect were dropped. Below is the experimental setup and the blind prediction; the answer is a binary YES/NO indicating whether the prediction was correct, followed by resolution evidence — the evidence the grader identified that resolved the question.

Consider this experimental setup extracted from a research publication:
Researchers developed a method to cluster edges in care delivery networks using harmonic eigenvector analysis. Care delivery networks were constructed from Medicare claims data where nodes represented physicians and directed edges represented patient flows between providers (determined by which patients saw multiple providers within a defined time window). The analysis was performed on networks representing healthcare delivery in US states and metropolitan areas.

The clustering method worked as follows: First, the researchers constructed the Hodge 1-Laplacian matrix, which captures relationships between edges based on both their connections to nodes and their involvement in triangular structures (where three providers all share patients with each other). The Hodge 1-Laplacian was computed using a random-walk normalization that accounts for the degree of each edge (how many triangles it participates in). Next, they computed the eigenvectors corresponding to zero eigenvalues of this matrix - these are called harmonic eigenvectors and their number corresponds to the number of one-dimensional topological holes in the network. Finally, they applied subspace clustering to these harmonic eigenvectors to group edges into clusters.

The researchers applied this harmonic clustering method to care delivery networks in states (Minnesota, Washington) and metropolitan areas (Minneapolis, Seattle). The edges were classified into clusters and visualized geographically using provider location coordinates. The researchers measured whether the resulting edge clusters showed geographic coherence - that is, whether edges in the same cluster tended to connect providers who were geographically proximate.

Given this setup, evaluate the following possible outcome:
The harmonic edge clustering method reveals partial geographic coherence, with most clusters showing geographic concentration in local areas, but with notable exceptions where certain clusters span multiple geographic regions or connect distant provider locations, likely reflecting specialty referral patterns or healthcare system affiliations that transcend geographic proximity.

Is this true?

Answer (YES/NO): YES